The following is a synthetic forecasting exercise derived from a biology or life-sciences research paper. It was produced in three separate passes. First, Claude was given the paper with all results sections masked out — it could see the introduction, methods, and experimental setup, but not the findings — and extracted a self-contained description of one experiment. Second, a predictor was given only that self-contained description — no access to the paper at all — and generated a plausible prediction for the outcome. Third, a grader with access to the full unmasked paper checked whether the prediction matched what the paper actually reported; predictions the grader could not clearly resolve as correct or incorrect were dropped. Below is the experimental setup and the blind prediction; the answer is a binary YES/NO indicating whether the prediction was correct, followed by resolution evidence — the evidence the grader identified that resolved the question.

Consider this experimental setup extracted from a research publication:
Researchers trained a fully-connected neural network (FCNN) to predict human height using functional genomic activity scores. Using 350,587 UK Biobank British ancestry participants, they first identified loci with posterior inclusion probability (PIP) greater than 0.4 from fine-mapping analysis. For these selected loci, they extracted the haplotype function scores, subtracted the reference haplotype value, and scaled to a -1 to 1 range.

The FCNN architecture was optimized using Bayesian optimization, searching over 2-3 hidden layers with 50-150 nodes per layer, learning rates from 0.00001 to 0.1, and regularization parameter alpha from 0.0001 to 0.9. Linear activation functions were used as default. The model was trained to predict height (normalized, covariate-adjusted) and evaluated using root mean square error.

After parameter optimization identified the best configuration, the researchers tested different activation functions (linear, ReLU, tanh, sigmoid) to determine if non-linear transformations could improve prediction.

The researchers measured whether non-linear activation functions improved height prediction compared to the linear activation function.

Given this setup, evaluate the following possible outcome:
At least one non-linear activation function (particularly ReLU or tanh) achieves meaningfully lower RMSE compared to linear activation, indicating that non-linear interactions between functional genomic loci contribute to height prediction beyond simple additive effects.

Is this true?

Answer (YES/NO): NO